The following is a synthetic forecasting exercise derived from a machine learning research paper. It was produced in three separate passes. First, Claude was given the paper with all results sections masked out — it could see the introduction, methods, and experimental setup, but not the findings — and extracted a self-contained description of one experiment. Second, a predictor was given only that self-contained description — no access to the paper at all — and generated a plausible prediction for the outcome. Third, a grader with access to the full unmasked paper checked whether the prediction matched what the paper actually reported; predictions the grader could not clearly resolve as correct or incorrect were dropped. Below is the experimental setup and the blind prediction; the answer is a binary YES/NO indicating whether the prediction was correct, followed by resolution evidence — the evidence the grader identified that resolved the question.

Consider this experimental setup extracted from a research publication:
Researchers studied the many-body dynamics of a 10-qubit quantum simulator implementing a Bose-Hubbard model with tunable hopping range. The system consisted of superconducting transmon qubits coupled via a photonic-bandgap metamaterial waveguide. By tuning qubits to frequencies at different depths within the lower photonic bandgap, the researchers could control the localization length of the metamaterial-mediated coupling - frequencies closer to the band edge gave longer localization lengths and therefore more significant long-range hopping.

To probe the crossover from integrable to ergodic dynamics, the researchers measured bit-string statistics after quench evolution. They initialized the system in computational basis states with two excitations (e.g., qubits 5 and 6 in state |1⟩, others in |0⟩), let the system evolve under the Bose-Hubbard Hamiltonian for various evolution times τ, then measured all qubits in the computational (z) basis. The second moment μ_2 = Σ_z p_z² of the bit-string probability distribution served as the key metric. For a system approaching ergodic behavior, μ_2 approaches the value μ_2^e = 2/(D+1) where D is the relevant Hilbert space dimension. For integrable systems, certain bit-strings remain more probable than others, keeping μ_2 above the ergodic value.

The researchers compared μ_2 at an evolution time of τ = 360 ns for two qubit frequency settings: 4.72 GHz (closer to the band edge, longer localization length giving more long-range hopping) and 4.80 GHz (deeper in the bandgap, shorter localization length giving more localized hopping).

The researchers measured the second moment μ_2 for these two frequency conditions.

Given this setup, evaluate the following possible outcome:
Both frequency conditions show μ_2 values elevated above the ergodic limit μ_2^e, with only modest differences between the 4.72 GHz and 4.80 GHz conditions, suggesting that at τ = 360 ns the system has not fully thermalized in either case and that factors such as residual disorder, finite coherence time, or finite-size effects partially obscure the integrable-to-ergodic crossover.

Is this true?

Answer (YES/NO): NO